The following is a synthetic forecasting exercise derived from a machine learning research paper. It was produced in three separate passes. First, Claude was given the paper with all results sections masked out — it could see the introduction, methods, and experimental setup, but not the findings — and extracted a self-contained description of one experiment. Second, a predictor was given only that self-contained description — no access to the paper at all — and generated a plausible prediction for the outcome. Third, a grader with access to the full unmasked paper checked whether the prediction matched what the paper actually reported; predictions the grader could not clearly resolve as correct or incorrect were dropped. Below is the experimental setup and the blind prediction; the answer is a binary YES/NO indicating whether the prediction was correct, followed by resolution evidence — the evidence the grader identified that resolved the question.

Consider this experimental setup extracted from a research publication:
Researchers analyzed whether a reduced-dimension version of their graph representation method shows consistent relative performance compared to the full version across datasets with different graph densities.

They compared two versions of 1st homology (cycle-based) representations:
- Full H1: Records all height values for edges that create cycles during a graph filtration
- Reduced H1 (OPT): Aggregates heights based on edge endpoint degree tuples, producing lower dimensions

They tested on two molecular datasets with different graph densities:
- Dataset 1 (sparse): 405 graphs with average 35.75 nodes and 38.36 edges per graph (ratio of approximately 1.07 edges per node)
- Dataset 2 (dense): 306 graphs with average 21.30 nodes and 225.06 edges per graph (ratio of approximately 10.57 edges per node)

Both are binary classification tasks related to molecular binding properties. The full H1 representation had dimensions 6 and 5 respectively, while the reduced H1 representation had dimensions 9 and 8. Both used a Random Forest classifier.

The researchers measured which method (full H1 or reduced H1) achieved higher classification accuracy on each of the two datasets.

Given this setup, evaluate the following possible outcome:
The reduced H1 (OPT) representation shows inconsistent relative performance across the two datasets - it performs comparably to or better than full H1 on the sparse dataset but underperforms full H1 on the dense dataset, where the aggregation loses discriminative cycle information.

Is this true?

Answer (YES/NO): YES